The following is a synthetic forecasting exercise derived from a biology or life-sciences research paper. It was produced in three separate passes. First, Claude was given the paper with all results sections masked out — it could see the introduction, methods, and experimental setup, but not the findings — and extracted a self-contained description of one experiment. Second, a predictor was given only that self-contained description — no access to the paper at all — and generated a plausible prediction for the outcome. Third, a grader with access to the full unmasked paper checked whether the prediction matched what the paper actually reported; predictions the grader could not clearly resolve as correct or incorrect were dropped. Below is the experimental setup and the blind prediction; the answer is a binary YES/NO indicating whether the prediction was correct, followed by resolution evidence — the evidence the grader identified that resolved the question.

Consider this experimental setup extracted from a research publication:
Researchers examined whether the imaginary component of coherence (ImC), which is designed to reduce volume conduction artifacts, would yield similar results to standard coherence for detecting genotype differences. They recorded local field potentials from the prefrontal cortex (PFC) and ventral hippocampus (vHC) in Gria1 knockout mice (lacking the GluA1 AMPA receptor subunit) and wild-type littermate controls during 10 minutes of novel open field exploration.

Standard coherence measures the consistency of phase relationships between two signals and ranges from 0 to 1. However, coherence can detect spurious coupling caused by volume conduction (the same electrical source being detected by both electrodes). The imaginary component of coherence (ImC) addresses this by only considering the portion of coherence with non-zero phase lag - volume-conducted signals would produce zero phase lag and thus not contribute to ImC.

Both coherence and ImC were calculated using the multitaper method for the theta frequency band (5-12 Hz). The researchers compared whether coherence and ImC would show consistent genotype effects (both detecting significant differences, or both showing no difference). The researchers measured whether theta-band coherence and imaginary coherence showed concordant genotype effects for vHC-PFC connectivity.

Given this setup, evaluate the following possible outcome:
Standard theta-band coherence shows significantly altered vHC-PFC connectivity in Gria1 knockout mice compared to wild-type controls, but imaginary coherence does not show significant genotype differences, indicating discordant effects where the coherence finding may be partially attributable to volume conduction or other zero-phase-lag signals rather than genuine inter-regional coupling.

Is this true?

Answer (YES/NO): NO